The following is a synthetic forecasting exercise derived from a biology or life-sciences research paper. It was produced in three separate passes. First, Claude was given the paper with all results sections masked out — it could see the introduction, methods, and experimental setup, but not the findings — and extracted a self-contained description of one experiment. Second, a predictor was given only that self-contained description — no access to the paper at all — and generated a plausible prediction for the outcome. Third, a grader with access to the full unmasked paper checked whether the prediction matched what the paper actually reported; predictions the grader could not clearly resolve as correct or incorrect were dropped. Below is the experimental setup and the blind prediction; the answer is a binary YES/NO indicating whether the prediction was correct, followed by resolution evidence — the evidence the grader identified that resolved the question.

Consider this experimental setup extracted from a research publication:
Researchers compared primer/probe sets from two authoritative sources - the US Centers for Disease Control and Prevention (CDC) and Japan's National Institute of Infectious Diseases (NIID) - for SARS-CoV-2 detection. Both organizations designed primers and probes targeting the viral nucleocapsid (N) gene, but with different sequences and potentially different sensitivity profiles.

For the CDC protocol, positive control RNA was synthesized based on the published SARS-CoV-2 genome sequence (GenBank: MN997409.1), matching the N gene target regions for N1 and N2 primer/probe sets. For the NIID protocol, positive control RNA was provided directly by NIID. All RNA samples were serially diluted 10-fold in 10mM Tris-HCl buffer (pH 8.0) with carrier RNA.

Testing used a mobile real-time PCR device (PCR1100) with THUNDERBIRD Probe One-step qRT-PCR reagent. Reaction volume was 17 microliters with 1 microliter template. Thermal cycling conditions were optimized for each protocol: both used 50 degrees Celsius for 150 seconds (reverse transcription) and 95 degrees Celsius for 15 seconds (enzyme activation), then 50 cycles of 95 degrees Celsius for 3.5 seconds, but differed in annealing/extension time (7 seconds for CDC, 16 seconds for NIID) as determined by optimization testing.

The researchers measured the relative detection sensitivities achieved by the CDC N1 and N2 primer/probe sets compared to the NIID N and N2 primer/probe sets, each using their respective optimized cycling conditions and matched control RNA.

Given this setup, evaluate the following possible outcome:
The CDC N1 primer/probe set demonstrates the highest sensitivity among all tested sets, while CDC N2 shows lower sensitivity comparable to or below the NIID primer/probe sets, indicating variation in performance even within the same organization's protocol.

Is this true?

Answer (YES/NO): NO